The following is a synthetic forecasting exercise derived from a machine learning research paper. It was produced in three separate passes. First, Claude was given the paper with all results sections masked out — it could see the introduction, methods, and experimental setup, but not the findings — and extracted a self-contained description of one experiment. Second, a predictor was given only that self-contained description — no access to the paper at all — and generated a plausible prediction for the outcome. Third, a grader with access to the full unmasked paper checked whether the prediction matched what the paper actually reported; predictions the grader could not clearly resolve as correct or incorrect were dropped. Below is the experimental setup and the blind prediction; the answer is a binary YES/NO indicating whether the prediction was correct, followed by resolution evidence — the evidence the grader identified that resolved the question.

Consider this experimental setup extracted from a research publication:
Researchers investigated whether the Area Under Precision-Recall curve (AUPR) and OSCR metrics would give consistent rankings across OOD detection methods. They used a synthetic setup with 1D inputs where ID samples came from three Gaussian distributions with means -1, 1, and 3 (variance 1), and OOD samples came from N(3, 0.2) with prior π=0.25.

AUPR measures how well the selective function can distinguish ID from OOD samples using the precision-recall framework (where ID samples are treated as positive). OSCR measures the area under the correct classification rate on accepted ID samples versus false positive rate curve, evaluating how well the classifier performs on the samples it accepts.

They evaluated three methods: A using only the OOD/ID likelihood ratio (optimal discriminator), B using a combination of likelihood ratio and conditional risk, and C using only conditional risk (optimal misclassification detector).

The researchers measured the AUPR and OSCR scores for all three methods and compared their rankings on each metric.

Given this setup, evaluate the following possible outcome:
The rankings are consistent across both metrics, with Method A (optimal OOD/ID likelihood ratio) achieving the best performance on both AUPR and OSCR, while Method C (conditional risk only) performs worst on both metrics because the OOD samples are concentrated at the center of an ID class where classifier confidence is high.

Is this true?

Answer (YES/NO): NO